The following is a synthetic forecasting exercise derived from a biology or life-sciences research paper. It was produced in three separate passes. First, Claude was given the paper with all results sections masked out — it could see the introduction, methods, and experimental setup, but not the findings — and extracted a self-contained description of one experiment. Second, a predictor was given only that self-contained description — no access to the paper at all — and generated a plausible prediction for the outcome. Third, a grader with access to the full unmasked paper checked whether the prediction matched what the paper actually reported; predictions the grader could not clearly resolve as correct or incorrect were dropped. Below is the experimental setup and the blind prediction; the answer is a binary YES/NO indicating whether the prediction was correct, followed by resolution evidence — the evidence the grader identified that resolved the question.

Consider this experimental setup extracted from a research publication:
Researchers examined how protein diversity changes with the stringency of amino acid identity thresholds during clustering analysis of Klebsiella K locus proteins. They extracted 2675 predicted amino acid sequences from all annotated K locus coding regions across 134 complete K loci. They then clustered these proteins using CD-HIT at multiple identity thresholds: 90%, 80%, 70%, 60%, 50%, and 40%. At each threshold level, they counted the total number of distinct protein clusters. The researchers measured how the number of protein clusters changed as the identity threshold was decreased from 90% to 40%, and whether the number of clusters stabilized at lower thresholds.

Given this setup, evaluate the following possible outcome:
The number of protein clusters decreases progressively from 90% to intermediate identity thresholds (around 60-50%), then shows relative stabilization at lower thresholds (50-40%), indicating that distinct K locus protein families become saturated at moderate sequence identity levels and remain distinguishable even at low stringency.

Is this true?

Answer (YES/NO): NO